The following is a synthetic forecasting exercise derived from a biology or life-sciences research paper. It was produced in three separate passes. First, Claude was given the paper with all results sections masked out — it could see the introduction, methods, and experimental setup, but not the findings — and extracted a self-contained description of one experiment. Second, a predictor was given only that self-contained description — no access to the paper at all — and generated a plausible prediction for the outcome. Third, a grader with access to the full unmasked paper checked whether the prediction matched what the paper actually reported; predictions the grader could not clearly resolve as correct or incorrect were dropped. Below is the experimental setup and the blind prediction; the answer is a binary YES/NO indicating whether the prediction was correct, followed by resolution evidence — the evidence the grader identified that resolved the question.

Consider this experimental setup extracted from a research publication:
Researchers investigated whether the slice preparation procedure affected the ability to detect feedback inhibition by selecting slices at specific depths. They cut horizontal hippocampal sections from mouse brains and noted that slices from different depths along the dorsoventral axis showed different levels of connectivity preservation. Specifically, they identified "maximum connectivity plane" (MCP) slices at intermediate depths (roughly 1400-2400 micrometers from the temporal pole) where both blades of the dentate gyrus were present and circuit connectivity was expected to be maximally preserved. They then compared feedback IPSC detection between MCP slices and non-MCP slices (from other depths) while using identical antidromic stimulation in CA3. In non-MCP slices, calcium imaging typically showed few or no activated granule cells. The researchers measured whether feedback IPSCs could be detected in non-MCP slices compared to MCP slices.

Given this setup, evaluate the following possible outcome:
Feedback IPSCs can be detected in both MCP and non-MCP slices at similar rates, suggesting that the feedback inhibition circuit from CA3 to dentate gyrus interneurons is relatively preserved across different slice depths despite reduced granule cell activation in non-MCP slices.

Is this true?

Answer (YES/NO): YES